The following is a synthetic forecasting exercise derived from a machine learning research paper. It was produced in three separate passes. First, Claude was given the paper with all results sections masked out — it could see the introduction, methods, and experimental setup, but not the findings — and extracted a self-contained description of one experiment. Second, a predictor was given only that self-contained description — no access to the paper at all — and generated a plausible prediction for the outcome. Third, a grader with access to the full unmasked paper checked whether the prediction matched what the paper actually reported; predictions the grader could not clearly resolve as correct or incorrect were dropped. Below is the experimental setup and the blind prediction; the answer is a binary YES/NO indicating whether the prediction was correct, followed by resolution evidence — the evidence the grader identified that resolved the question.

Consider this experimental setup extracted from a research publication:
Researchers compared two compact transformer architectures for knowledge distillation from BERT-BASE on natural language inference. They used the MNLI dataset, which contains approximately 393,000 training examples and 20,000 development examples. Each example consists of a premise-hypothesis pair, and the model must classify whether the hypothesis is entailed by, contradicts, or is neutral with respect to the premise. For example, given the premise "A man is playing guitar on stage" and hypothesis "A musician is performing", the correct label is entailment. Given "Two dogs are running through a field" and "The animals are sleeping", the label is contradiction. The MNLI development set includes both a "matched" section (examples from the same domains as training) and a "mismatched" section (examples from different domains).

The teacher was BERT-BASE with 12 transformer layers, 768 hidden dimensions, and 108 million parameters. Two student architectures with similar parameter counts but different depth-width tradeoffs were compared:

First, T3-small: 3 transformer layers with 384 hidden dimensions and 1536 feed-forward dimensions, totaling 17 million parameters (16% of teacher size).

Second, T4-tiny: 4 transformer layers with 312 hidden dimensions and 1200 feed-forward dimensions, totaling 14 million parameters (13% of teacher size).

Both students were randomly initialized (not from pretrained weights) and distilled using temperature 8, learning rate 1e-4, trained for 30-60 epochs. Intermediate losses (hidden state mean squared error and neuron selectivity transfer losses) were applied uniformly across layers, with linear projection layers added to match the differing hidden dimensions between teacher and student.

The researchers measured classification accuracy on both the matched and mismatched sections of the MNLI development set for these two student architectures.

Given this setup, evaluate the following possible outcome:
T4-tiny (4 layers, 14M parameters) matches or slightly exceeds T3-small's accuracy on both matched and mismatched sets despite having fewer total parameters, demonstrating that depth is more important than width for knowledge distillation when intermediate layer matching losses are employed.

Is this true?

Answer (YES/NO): YES